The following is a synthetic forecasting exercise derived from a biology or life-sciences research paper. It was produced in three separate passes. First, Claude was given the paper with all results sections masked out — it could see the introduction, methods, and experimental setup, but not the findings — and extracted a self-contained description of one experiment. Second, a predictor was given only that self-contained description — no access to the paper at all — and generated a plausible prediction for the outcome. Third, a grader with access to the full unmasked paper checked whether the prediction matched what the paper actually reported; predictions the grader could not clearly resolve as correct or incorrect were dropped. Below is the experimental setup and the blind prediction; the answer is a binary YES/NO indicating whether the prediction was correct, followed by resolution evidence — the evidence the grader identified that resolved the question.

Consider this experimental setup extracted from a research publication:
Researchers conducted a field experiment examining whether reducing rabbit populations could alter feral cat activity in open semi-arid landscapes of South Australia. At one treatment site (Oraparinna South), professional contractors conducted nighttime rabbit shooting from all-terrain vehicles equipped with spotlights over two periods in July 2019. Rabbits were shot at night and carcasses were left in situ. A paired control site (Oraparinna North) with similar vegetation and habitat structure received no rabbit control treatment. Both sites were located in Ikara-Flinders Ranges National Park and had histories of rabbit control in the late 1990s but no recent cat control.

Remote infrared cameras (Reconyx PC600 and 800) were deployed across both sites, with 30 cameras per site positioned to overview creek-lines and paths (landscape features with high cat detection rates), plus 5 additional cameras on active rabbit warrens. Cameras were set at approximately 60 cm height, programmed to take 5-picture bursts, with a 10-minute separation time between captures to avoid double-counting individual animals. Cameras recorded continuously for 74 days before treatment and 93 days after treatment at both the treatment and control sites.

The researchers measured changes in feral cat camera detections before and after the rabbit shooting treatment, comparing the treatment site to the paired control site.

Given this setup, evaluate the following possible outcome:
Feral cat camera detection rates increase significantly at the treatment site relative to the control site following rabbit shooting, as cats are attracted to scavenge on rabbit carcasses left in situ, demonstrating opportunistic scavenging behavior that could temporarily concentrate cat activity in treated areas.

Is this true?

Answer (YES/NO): NO